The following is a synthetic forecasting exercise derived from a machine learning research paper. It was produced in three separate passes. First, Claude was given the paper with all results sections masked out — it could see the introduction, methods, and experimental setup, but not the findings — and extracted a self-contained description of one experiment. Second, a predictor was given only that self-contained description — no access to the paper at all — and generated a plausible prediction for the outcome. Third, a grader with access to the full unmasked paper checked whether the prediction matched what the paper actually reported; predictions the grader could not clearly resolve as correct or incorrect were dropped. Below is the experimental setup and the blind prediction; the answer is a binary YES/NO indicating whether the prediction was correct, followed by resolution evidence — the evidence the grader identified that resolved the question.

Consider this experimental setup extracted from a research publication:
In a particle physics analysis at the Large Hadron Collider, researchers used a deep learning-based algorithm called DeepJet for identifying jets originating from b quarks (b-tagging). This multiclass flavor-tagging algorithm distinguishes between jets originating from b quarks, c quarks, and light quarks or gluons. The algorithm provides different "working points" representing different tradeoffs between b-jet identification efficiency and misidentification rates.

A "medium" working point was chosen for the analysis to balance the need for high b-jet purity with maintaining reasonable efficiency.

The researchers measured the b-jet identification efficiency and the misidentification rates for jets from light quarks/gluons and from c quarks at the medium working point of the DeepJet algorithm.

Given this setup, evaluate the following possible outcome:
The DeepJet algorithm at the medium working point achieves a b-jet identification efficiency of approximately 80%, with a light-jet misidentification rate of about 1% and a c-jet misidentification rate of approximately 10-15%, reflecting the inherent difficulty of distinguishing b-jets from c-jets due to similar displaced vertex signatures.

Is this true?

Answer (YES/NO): YES